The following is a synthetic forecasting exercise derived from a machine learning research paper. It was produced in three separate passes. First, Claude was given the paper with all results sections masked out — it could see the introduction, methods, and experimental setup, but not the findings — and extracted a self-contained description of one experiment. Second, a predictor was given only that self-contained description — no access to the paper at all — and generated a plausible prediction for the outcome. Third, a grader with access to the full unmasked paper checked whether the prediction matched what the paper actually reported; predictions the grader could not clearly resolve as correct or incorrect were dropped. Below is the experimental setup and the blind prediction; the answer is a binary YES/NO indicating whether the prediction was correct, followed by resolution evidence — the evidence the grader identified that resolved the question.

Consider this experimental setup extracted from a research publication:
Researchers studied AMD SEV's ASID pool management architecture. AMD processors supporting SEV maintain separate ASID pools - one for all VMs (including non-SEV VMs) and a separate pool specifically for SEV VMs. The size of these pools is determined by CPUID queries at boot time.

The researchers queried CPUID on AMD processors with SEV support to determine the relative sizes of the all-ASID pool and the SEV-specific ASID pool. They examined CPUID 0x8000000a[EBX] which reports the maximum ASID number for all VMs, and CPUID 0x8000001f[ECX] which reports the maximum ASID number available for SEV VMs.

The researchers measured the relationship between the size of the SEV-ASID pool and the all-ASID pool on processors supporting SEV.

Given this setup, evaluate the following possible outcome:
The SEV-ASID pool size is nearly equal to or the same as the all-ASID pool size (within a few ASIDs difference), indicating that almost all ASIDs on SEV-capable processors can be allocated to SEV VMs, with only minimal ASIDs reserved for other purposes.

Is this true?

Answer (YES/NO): NO